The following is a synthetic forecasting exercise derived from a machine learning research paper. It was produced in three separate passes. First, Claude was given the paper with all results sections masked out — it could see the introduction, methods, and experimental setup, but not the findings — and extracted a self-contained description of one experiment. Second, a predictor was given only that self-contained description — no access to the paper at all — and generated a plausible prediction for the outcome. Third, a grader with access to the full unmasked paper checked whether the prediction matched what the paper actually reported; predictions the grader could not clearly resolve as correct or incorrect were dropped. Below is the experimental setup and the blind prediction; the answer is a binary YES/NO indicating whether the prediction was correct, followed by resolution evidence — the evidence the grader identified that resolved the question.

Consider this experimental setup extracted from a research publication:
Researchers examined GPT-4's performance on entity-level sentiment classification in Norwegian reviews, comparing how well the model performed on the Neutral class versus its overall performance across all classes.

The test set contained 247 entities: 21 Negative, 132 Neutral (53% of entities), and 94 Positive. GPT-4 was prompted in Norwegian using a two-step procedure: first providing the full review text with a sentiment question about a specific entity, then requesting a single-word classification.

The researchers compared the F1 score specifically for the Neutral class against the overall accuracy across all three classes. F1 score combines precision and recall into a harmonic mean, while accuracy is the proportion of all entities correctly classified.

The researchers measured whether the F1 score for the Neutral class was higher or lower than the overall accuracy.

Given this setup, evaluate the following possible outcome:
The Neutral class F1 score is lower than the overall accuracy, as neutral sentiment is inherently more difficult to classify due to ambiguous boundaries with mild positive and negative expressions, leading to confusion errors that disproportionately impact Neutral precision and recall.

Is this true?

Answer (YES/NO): NO